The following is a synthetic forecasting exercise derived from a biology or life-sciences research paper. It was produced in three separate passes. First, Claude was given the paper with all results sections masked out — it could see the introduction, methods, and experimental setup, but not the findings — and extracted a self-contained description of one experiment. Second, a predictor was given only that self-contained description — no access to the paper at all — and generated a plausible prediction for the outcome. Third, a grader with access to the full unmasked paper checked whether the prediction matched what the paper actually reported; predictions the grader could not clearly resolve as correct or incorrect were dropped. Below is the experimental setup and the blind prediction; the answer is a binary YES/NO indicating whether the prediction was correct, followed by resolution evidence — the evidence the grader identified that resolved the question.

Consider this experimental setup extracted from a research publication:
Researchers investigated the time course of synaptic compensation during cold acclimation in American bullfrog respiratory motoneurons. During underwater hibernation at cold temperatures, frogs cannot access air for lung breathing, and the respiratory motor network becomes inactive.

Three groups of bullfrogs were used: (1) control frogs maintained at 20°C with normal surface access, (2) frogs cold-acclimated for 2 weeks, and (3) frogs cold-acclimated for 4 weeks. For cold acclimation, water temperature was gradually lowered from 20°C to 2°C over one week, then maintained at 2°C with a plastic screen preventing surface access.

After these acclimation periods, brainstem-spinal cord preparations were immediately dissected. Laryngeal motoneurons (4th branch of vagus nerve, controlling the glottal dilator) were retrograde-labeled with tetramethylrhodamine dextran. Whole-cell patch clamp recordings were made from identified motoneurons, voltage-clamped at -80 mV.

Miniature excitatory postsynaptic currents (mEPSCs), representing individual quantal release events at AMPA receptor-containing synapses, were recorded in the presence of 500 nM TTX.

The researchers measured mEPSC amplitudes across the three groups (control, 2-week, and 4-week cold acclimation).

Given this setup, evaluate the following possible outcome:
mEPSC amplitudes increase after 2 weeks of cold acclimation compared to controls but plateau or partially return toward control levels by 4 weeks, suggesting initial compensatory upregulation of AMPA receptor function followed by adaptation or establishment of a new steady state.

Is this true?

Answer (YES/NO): YES